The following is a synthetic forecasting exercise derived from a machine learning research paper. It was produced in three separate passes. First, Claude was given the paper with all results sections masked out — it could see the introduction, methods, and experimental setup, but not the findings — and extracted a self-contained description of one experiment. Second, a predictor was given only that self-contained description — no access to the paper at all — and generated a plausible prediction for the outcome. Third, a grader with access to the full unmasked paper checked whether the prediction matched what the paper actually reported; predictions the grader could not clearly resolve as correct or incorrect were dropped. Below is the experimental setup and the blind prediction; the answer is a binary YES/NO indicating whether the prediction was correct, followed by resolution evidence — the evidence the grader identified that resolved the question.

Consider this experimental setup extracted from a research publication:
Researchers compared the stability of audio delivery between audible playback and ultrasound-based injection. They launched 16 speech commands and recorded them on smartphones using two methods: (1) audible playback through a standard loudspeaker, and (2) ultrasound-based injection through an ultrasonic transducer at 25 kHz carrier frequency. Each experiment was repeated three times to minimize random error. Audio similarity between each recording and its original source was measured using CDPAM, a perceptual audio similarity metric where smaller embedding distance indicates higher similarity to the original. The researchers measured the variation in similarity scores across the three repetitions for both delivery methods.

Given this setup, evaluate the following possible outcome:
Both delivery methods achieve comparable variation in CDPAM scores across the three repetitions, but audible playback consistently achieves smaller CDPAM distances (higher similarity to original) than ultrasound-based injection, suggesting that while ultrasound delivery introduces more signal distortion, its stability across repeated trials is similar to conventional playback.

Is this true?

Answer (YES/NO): NO